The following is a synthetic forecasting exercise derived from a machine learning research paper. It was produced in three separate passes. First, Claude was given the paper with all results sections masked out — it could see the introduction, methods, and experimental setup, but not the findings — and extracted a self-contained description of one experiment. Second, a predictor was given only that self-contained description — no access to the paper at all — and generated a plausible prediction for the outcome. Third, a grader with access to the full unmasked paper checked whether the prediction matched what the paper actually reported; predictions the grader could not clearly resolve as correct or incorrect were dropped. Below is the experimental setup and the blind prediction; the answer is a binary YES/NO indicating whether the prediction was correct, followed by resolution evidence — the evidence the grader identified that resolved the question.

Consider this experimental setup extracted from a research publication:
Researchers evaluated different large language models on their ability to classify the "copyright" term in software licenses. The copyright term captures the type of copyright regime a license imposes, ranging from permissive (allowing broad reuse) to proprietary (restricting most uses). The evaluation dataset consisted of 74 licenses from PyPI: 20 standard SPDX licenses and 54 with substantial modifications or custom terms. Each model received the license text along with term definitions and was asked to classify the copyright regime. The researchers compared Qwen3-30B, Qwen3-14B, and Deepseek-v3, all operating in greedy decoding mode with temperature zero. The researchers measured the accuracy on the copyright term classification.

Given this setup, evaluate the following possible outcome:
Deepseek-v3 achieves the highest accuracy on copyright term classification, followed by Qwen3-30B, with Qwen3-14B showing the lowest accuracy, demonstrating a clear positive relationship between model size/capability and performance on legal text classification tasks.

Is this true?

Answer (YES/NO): NO